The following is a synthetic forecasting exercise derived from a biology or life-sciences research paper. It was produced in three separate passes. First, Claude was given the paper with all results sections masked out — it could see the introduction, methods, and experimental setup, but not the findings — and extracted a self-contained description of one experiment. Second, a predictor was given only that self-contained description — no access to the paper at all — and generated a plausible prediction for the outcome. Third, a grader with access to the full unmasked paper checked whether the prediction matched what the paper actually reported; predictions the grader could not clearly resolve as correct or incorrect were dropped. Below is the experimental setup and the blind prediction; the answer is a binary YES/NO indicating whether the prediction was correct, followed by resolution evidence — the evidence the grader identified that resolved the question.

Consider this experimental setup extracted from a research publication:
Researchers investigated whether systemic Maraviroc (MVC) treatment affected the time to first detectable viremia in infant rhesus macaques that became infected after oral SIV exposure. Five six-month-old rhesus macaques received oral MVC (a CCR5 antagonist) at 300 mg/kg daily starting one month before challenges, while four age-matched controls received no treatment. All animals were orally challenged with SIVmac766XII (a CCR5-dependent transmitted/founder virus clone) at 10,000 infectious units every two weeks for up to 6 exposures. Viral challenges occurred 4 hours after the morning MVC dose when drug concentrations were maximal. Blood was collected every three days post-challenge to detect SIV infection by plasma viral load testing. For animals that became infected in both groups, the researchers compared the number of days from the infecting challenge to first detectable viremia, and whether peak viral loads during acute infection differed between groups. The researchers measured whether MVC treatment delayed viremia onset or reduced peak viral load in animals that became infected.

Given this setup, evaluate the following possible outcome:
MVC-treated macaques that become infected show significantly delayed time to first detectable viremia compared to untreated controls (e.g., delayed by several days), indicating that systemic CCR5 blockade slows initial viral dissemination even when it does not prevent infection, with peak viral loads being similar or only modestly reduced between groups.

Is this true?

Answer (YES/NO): YES